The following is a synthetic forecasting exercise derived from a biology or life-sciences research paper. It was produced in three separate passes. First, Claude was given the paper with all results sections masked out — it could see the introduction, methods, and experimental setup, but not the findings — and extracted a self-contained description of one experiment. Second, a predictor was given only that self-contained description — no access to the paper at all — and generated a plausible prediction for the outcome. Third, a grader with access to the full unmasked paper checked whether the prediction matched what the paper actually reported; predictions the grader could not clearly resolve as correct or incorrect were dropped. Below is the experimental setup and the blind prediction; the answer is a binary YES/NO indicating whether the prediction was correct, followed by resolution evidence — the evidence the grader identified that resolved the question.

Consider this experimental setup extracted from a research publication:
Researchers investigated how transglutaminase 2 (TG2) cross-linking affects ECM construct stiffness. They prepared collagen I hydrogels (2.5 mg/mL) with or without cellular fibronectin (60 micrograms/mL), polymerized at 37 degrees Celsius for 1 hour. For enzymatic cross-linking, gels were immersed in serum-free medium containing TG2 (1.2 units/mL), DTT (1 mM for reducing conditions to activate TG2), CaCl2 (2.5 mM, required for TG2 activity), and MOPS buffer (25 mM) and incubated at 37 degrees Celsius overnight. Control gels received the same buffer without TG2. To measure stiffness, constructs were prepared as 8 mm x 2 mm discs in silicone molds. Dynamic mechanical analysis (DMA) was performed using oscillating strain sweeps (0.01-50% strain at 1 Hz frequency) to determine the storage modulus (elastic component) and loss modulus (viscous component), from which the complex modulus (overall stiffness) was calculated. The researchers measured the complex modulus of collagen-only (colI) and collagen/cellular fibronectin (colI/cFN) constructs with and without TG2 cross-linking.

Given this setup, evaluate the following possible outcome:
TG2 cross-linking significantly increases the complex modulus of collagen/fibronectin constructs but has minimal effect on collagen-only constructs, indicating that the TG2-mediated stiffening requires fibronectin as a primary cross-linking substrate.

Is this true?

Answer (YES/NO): NO